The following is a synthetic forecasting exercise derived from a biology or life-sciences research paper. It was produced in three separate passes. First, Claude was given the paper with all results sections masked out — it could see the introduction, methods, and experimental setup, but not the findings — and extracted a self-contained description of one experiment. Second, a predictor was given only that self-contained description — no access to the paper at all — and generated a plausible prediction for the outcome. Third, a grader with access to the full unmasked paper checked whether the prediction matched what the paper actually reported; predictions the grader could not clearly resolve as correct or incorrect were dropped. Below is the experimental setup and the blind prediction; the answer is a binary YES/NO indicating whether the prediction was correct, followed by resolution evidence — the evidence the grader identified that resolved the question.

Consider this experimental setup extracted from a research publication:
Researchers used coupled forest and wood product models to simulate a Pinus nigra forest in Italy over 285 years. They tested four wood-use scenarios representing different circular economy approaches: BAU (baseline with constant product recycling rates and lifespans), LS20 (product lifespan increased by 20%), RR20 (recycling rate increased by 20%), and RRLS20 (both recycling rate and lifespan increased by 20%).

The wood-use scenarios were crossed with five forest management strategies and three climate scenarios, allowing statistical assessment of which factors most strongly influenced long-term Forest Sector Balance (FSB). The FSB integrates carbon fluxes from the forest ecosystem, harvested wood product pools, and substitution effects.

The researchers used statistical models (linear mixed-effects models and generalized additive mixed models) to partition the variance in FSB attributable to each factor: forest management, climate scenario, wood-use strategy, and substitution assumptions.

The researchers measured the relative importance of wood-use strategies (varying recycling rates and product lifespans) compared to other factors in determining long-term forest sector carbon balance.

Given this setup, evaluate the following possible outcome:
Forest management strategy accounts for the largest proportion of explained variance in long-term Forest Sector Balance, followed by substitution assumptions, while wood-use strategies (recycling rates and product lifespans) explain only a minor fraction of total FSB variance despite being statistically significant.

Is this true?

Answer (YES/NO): NO